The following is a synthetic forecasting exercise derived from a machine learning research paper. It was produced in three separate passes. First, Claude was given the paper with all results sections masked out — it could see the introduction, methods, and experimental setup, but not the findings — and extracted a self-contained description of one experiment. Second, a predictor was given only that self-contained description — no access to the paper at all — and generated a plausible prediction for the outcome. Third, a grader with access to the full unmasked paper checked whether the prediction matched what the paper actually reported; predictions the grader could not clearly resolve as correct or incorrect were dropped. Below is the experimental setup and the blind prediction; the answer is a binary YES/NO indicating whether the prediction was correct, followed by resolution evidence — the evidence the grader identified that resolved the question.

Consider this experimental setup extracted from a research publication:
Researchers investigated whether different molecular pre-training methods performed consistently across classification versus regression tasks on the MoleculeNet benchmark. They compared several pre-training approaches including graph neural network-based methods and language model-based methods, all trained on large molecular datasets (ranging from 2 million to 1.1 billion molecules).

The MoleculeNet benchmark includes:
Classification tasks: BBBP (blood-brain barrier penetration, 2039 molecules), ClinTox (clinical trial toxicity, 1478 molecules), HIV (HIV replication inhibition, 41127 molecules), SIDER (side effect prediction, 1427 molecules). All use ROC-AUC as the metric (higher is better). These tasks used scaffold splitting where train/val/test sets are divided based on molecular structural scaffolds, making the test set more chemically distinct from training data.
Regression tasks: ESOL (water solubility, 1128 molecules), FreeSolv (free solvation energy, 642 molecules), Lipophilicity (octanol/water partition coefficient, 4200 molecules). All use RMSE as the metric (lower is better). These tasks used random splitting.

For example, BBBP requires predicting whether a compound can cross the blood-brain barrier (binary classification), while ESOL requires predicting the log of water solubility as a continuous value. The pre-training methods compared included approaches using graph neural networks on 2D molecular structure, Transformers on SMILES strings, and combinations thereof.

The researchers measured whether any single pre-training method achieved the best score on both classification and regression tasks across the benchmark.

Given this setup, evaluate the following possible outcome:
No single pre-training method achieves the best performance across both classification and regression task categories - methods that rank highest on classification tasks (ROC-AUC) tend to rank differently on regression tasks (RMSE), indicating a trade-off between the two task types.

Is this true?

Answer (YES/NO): NO